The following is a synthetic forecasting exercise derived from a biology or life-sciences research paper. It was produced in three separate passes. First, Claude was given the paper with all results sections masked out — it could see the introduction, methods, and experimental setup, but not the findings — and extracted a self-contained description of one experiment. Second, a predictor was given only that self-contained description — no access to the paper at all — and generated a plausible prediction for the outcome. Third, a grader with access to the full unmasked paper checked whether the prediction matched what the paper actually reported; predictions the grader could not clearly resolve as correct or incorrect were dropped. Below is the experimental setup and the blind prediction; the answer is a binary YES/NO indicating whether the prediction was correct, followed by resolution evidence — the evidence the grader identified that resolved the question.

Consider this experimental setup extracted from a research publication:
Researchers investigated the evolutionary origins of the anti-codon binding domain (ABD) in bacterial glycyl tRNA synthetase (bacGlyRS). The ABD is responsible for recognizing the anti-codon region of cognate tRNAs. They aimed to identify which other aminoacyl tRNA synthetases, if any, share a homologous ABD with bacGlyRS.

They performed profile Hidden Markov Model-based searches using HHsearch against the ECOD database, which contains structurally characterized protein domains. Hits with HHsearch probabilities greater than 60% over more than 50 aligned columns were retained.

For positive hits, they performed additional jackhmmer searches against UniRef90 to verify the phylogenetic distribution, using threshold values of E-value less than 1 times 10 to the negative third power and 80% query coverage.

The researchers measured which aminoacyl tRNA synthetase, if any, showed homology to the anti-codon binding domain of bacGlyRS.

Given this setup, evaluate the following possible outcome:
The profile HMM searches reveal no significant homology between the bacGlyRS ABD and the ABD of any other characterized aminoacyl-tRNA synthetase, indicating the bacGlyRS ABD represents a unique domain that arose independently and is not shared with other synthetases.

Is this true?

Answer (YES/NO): NO